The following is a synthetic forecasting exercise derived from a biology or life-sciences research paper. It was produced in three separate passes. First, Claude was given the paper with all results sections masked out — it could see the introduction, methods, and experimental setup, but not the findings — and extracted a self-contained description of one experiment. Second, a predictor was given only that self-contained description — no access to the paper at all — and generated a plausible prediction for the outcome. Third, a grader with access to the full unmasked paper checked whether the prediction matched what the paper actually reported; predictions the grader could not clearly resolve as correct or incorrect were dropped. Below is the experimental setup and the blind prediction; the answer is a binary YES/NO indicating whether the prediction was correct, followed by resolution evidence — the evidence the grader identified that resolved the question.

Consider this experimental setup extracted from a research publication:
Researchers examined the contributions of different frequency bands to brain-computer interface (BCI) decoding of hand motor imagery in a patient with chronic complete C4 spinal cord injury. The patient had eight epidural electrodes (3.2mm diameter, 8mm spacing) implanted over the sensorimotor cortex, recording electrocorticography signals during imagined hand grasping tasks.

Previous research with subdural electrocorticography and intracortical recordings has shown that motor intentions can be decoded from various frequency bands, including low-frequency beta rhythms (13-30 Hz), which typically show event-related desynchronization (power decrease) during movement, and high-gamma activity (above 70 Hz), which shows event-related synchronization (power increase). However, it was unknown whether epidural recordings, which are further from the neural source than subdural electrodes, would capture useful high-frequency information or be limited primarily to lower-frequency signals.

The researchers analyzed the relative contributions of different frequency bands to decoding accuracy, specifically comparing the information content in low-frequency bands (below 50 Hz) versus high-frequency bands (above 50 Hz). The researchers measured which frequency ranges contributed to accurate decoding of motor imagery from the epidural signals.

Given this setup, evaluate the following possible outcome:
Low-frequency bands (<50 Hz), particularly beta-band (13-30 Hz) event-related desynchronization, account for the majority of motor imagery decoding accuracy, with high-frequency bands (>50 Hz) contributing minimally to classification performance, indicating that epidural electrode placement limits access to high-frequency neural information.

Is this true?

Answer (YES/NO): NO